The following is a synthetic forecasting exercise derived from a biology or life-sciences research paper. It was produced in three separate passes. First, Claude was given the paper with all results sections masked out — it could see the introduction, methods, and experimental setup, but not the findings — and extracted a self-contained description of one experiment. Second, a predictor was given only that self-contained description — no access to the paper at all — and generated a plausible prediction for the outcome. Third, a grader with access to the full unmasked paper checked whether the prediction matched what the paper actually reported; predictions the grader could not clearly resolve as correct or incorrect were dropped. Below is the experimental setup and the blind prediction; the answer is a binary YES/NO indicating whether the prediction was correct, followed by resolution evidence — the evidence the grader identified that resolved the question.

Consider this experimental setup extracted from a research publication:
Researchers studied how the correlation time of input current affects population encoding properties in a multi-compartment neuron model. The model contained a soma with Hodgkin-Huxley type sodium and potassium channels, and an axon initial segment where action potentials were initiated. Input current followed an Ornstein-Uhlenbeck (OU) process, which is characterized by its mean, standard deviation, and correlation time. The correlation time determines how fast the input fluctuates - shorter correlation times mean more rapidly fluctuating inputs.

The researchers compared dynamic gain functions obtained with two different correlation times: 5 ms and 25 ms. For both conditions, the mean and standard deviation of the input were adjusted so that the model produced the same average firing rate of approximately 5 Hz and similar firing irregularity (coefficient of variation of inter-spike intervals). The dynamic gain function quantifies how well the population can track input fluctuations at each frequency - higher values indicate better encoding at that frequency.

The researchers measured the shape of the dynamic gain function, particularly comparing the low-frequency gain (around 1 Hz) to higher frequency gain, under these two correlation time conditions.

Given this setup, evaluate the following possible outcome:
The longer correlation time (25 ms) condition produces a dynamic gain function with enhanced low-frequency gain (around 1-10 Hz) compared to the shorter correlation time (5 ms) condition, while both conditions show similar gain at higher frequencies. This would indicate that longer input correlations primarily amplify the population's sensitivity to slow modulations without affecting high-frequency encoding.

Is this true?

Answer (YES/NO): NO